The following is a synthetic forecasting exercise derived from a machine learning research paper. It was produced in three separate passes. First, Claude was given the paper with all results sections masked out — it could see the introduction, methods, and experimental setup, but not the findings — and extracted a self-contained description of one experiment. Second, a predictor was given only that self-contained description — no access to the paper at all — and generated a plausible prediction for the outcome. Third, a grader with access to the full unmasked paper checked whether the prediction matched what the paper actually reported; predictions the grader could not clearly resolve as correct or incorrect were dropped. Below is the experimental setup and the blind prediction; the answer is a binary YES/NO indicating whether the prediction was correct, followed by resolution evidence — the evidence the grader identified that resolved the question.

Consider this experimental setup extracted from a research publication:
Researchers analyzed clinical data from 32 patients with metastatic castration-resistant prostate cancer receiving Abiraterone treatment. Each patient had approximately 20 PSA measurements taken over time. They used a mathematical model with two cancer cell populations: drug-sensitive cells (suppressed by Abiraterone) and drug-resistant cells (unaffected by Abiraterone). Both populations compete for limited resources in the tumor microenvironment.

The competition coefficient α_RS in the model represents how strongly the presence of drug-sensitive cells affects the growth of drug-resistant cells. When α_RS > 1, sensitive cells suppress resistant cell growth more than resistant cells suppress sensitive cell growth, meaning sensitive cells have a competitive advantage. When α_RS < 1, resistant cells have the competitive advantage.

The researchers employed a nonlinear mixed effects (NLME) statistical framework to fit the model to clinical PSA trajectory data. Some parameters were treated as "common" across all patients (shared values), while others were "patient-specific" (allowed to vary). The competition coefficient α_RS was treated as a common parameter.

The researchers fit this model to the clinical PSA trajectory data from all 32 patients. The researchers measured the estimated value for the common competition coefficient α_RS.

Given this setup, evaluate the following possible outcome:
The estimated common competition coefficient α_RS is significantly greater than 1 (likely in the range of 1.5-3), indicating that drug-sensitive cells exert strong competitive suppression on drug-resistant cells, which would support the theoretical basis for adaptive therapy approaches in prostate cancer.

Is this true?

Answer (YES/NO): NO